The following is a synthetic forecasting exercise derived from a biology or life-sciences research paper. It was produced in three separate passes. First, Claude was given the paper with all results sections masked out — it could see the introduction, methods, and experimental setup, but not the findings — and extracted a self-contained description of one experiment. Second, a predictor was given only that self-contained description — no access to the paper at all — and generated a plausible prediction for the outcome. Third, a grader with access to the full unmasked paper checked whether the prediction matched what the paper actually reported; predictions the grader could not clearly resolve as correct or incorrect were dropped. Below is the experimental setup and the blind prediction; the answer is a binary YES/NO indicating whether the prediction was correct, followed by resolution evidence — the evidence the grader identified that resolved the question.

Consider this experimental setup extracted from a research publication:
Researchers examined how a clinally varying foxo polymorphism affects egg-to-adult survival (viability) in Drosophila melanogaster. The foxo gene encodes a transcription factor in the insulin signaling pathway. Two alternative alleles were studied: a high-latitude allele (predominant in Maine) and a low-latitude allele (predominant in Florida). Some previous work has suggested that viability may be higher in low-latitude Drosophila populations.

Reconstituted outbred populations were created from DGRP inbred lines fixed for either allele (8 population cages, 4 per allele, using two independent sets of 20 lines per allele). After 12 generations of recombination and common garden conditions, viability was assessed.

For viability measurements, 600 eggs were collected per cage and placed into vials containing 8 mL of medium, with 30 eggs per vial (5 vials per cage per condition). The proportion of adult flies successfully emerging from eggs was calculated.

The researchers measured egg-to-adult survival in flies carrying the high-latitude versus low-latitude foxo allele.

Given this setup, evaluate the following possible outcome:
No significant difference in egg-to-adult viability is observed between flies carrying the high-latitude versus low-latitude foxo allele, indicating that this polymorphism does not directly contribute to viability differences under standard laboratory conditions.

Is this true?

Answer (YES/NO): NO